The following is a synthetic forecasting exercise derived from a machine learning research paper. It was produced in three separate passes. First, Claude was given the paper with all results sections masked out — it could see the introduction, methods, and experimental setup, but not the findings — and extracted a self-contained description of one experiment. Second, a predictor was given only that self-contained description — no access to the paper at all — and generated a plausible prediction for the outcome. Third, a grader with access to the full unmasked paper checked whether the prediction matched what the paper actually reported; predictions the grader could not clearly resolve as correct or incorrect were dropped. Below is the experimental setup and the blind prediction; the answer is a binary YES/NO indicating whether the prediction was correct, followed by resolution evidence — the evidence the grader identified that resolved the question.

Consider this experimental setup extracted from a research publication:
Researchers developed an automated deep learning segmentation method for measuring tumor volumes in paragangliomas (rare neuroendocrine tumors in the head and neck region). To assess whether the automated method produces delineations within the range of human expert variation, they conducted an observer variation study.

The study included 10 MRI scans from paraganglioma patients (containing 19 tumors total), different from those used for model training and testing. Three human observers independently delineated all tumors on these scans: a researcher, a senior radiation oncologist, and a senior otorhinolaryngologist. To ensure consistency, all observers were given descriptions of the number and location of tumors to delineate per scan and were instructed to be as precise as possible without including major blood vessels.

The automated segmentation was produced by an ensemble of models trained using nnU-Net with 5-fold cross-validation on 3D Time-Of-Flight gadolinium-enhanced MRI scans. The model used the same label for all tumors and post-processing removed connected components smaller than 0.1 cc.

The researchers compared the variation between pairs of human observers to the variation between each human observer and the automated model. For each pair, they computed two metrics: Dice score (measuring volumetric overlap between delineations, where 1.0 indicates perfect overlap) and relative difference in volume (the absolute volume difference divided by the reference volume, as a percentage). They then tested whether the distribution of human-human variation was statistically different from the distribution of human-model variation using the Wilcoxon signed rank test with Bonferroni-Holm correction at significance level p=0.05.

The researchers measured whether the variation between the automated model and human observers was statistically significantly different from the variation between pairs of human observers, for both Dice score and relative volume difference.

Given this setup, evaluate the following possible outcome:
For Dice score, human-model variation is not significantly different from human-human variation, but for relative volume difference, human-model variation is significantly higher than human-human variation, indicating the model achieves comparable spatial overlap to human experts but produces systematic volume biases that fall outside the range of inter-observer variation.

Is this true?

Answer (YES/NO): NO